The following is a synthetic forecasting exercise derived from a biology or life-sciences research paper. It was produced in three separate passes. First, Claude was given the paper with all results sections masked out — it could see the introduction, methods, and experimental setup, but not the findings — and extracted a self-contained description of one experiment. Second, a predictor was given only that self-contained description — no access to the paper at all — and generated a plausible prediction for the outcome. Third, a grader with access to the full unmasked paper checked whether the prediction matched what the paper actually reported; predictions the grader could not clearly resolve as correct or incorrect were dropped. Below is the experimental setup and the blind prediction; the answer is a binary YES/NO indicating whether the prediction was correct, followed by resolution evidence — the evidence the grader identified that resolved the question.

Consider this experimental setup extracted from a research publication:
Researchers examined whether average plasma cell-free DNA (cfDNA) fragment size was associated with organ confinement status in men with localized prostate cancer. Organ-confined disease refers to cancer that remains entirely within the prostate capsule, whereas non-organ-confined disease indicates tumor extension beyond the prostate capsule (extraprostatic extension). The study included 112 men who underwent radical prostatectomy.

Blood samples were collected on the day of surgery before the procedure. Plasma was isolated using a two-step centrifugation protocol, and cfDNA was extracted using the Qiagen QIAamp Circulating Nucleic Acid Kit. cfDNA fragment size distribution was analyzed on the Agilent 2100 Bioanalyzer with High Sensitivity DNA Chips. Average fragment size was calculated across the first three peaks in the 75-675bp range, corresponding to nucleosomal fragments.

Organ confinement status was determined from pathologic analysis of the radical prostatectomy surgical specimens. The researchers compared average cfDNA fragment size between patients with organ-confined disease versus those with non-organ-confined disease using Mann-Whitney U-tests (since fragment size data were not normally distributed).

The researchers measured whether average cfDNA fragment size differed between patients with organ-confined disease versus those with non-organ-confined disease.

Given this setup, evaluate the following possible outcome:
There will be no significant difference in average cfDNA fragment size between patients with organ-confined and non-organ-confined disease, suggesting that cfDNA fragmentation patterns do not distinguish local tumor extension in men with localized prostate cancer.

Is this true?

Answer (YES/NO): YES